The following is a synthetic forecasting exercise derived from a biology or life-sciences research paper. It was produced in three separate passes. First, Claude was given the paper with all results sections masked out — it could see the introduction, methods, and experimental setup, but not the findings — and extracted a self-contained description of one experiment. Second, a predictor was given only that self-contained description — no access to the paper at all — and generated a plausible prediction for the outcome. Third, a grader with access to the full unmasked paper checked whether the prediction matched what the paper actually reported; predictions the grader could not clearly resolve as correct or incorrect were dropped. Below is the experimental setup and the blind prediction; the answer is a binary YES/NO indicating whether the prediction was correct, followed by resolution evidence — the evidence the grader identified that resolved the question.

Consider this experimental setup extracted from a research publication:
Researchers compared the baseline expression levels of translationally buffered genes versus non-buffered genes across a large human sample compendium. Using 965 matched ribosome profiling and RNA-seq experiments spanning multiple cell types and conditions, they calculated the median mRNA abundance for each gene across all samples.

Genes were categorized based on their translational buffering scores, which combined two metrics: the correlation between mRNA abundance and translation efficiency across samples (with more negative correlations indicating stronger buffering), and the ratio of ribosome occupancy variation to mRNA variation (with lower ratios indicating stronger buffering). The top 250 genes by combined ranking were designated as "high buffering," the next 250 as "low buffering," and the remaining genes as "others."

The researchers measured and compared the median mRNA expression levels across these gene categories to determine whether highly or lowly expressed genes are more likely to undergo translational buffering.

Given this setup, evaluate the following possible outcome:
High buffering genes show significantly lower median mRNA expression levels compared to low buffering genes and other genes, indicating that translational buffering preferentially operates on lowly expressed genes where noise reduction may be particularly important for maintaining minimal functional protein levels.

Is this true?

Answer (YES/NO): NO